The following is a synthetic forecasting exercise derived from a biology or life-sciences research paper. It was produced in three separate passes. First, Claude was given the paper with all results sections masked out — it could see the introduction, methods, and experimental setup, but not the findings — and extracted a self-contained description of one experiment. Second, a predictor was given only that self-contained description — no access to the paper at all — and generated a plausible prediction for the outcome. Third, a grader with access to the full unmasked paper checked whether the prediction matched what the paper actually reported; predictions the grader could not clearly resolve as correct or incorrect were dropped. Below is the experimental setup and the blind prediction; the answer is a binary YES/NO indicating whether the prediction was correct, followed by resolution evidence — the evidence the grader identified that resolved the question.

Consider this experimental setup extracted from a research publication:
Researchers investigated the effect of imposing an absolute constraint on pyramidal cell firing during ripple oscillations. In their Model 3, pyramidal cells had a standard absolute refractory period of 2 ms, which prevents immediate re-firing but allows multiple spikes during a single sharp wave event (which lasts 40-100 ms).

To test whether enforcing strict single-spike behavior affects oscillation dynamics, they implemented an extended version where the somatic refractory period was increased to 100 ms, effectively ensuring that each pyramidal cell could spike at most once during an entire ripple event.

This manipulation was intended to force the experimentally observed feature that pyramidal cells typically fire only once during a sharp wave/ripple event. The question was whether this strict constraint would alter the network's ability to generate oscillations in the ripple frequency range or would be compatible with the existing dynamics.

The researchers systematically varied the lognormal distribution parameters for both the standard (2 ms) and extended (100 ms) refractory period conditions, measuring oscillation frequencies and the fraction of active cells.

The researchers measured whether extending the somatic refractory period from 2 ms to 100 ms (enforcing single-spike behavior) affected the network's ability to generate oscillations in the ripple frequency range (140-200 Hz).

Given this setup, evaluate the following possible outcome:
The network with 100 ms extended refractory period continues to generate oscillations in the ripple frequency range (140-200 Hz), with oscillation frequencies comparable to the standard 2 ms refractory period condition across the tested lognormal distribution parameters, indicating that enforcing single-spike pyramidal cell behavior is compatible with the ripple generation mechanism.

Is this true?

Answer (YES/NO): YES